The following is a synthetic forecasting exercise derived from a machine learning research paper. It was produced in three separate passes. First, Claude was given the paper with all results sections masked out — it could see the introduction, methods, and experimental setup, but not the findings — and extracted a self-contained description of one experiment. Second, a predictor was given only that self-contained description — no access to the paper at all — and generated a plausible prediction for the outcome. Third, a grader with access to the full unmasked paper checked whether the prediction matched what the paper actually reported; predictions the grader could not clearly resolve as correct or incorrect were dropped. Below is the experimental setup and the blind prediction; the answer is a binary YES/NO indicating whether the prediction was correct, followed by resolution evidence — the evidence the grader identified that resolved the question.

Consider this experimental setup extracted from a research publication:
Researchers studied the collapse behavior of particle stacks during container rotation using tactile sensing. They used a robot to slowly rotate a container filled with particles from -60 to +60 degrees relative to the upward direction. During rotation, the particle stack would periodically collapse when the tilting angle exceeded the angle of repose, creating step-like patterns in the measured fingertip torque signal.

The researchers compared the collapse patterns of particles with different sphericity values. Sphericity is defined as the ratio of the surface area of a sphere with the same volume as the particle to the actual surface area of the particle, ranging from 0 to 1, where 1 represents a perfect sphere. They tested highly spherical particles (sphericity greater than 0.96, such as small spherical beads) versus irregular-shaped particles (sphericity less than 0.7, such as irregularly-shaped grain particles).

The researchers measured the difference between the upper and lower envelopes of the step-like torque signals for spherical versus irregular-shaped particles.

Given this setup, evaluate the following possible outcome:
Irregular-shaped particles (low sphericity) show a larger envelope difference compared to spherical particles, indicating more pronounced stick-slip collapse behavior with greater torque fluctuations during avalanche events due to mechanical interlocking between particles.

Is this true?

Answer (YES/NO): YES